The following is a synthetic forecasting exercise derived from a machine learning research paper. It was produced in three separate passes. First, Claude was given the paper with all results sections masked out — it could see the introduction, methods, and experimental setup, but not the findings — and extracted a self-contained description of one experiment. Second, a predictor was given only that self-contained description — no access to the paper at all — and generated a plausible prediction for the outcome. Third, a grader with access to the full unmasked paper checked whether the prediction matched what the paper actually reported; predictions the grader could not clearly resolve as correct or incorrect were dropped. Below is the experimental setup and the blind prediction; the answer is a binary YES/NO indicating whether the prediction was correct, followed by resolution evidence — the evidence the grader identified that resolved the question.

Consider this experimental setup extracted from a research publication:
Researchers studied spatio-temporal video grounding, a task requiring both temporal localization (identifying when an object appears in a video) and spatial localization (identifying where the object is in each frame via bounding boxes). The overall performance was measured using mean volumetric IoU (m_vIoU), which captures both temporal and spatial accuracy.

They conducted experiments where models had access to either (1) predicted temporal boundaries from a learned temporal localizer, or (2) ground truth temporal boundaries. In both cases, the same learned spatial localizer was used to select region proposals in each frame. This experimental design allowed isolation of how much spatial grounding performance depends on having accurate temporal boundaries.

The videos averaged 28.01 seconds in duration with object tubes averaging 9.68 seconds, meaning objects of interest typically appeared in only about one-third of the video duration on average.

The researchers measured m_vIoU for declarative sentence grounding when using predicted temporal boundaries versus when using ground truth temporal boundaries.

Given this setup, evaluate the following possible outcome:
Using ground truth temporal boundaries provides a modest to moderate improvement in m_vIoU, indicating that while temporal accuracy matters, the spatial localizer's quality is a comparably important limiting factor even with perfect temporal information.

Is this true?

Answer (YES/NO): NO